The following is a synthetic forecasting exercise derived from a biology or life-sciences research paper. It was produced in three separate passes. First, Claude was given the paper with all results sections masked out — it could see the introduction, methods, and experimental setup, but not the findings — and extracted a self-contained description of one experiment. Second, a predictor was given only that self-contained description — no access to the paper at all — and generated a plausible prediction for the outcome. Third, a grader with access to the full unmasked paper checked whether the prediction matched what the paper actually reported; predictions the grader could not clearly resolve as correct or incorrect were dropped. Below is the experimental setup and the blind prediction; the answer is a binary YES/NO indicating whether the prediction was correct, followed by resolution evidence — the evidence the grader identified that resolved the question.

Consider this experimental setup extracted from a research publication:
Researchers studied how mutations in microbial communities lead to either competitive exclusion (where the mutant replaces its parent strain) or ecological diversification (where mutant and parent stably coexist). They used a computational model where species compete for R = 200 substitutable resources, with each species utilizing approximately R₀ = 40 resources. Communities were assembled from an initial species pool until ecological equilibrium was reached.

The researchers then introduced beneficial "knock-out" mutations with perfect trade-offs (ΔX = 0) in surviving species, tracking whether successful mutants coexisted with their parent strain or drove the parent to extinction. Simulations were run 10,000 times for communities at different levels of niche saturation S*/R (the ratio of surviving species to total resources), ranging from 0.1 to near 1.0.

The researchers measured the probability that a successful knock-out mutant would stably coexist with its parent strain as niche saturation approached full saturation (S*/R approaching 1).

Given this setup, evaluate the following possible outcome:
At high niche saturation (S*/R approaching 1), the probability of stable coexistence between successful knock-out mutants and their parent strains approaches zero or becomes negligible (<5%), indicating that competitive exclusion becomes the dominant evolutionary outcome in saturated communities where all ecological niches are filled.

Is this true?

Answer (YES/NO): NO